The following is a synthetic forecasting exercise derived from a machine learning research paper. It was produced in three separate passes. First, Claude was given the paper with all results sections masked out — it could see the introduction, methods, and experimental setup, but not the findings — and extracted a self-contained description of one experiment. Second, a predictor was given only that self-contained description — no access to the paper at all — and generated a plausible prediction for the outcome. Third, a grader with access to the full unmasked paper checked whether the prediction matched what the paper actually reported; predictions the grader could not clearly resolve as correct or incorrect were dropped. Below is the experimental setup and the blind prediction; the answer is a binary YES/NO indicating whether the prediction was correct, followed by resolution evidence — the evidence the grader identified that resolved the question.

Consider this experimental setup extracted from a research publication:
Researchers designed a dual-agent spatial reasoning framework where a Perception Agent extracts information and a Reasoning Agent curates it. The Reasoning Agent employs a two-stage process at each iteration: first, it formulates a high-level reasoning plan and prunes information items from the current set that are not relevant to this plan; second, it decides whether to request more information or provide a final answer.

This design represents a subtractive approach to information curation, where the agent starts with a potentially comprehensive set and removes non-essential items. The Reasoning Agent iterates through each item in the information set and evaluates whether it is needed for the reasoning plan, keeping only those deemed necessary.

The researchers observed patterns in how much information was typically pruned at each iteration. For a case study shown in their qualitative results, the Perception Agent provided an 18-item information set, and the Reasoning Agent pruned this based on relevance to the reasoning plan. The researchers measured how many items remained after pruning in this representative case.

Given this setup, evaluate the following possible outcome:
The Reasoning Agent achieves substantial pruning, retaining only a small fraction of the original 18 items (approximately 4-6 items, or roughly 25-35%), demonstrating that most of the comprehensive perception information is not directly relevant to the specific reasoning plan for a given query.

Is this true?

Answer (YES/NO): NO